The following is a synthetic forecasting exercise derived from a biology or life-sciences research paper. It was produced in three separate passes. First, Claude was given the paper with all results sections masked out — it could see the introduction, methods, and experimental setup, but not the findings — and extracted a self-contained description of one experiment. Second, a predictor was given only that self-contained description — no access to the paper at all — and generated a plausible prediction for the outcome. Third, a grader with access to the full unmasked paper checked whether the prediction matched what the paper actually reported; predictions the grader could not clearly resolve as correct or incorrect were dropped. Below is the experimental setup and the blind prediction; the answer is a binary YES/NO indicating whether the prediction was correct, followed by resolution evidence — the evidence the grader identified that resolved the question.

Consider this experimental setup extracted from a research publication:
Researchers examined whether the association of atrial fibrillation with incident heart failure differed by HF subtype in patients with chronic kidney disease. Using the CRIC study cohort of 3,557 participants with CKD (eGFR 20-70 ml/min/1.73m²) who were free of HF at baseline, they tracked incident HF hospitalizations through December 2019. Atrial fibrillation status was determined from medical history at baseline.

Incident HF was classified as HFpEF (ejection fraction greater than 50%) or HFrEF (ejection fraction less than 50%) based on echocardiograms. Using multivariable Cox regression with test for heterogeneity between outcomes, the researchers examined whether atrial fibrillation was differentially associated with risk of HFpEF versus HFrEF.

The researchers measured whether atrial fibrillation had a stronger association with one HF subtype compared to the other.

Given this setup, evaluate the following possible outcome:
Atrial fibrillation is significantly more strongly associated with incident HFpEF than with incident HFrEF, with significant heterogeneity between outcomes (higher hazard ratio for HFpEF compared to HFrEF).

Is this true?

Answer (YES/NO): NO